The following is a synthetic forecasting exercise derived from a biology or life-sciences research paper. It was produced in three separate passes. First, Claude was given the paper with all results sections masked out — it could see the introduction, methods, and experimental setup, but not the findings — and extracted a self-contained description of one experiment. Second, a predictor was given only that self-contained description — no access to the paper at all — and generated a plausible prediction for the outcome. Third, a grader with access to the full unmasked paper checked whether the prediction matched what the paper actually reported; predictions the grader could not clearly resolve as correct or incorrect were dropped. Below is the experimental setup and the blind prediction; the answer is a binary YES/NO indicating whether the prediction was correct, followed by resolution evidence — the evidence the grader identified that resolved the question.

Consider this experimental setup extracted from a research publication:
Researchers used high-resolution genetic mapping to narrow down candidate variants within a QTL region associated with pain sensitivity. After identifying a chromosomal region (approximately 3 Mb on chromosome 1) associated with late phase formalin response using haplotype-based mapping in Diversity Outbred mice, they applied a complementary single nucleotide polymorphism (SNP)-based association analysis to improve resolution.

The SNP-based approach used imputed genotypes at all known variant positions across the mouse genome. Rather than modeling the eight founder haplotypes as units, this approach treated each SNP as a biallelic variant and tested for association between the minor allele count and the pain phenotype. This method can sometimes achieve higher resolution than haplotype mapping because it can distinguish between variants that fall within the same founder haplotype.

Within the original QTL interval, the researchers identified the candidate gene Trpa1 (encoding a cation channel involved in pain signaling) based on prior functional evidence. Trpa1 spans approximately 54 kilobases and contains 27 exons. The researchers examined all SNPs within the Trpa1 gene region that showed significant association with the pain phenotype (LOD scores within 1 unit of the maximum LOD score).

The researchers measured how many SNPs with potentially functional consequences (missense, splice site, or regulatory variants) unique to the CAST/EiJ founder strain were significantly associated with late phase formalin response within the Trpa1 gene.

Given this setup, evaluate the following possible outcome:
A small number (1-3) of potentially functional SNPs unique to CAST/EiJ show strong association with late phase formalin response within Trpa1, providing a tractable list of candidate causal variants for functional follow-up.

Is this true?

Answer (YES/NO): YES